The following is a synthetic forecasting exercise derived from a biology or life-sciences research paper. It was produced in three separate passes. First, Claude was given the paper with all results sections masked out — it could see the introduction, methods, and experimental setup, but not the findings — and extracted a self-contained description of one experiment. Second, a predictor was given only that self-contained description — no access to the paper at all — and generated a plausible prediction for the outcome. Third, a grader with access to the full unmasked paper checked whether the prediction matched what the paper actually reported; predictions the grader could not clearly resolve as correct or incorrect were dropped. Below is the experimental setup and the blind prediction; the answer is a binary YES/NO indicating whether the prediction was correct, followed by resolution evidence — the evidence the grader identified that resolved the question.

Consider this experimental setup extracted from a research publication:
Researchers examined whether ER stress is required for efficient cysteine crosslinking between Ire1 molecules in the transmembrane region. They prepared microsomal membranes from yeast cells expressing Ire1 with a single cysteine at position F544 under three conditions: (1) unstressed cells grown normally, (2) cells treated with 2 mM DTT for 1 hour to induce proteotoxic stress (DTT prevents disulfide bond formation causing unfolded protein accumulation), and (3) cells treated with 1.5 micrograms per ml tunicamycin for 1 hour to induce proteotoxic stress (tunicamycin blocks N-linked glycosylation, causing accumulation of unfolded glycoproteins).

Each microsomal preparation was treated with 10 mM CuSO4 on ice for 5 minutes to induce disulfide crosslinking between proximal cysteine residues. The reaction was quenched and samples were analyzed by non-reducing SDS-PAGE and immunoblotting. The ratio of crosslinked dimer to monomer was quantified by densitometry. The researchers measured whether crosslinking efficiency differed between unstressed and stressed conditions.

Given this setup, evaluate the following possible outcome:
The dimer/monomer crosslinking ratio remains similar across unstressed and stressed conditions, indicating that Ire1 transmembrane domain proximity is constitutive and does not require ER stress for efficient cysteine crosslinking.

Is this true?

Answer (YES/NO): NO